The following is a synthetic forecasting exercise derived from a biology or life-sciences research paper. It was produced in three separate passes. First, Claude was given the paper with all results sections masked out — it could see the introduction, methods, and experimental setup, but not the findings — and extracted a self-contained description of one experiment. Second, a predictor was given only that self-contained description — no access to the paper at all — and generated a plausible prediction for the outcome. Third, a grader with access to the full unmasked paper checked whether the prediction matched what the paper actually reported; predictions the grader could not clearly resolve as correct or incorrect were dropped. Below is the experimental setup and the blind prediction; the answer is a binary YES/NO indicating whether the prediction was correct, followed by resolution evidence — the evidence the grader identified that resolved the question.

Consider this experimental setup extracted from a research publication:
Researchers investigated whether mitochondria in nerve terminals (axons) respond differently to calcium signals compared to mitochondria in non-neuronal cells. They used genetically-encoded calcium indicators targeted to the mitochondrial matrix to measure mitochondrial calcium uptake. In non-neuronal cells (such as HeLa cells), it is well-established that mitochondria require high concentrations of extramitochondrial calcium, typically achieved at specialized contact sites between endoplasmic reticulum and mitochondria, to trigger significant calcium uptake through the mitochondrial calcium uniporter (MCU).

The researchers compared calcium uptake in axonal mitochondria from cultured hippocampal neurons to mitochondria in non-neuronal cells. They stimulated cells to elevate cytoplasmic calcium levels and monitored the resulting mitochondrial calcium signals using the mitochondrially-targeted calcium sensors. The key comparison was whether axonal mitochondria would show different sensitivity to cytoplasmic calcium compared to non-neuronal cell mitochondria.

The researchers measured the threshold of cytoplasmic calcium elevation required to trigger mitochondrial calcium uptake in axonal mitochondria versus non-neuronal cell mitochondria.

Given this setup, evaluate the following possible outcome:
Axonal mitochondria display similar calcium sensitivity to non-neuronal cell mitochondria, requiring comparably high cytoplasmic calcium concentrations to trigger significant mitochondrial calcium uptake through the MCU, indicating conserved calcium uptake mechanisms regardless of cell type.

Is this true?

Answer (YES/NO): NO